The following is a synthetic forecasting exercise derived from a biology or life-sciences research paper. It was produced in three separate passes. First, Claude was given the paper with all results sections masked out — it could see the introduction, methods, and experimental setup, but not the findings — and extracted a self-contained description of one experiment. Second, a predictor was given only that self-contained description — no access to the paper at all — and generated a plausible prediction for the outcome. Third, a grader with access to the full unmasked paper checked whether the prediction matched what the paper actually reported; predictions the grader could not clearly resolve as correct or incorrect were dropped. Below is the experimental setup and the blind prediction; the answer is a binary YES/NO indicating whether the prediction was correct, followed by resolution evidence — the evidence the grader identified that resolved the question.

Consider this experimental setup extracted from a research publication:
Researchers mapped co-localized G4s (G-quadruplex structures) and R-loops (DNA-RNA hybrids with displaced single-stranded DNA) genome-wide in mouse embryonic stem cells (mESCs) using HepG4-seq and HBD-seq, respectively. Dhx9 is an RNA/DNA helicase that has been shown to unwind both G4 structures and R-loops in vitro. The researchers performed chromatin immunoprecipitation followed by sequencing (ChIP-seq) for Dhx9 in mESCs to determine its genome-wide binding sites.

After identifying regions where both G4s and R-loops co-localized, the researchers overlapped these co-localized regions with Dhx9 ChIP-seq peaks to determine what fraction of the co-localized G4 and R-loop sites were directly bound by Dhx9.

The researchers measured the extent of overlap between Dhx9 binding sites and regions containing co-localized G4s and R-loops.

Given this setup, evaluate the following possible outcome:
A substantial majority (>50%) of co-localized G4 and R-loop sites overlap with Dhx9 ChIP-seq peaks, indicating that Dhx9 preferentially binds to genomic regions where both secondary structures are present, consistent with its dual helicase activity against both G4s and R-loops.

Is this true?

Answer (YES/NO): YES